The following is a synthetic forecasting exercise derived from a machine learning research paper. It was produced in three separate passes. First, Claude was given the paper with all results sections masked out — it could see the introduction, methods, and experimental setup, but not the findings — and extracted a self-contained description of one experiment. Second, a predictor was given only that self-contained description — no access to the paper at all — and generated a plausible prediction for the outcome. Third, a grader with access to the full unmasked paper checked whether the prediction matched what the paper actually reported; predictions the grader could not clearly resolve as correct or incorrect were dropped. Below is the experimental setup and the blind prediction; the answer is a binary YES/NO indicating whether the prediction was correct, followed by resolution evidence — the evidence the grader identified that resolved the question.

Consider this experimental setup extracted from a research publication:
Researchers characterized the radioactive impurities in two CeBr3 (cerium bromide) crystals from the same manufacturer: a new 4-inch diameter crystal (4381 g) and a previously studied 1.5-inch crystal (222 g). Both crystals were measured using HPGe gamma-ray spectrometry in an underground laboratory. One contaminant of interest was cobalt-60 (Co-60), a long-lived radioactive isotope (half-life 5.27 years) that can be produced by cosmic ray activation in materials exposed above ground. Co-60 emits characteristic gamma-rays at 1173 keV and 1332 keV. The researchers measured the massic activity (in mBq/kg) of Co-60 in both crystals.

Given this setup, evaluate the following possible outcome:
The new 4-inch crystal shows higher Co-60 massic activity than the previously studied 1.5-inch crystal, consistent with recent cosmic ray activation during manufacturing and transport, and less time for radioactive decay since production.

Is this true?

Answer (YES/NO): NO